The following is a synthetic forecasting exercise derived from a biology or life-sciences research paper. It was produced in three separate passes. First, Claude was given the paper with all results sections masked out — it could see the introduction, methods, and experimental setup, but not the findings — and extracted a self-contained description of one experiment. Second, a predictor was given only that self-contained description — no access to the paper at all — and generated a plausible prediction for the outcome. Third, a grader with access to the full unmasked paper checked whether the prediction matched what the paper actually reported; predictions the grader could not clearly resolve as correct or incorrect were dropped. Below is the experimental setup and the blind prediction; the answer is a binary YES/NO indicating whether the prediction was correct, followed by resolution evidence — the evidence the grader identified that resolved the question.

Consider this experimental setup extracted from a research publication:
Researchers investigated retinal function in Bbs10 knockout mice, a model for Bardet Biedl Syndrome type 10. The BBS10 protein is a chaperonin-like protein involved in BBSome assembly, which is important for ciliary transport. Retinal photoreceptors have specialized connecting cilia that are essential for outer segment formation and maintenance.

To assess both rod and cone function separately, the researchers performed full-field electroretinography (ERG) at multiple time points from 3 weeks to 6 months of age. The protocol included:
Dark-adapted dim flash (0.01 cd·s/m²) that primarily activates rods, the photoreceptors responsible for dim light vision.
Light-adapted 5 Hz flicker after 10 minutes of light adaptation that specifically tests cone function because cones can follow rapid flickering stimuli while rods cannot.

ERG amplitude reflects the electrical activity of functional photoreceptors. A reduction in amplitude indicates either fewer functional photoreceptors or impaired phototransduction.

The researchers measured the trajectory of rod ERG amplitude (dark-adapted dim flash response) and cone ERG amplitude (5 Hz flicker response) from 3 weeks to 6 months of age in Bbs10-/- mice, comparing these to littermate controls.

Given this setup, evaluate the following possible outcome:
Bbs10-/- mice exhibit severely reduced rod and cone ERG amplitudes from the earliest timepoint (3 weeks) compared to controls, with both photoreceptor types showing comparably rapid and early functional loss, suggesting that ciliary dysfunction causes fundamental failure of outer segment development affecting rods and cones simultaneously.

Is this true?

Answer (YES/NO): NO